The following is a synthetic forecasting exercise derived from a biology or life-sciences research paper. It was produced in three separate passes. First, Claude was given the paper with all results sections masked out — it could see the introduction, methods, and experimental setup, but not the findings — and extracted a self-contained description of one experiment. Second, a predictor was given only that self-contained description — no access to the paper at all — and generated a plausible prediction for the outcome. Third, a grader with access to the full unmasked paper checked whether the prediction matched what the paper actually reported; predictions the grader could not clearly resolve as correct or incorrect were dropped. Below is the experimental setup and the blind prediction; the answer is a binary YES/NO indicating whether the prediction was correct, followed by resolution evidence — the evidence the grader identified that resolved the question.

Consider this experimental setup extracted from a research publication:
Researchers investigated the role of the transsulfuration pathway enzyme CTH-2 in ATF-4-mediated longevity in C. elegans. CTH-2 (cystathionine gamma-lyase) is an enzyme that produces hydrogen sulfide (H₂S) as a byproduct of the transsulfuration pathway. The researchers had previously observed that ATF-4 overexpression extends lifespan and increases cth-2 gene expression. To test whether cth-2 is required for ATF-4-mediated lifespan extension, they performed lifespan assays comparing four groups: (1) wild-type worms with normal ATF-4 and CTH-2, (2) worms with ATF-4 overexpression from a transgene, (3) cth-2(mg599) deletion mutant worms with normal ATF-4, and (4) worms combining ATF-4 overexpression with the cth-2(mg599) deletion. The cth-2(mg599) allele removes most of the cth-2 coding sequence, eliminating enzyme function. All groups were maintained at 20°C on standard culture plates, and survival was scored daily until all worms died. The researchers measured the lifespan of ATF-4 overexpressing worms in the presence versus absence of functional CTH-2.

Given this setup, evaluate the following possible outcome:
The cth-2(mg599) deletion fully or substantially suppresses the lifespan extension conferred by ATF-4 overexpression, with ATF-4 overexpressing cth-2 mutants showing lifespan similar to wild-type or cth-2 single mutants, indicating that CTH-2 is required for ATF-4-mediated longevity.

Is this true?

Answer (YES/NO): YES